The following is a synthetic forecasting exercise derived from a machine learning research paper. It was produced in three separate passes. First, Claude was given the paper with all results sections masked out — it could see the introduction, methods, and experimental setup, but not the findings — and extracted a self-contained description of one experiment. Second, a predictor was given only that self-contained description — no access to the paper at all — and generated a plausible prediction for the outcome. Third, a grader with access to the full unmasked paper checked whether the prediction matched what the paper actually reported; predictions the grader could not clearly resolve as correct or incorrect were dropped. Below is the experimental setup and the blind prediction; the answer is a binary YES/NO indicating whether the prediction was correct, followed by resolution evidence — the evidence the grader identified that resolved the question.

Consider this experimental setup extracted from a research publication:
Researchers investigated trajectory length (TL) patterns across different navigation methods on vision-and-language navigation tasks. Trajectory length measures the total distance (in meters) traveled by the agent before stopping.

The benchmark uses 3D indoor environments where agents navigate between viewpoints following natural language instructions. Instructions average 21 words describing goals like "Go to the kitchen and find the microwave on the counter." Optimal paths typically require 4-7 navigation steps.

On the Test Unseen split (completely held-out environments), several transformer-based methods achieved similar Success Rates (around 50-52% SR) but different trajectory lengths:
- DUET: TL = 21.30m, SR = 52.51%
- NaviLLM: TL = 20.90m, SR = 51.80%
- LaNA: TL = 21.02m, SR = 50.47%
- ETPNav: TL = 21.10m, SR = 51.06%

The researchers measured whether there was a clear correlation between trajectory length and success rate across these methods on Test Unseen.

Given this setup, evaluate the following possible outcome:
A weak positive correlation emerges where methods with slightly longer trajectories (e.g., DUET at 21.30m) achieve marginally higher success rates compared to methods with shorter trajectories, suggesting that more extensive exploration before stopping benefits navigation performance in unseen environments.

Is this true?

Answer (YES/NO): NO